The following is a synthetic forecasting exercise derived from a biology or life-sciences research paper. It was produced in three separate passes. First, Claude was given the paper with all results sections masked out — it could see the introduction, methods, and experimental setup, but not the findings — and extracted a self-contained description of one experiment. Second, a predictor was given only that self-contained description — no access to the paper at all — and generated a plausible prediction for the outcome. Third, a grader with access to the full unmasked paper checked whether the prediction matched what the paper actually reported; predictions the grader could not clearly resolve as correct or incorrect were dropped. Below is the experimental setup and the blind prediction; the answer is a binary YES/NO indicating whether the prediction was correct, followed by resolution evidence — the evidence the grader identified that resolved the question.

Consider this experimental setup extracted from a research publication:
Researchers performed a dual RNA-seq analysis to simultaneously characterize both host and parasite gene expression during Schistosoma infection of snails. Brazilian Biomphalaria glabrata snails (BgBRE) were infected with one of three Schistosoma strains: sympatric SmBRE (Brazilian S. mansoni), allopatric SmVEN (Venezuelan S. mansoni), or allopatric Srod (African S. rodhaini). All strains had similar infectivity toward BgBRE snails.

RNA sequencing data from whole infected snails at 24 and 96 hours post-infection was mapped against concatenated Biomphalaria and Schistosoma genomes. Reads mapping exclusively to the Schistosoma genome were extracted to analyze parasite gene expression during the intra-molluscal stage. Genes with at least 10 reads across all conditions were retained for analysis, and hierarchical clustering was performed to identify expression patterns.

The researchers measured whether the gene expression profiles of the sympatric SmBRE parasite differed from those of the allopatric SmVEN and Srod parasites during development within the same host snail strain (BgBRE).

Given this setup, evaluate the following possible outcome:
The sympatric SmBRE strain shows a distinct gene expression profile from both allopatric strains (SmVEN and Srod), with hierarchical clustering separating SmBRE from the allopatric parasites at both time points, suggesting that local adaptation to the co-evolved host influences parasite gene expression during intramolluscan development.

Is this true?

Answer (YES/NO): NO